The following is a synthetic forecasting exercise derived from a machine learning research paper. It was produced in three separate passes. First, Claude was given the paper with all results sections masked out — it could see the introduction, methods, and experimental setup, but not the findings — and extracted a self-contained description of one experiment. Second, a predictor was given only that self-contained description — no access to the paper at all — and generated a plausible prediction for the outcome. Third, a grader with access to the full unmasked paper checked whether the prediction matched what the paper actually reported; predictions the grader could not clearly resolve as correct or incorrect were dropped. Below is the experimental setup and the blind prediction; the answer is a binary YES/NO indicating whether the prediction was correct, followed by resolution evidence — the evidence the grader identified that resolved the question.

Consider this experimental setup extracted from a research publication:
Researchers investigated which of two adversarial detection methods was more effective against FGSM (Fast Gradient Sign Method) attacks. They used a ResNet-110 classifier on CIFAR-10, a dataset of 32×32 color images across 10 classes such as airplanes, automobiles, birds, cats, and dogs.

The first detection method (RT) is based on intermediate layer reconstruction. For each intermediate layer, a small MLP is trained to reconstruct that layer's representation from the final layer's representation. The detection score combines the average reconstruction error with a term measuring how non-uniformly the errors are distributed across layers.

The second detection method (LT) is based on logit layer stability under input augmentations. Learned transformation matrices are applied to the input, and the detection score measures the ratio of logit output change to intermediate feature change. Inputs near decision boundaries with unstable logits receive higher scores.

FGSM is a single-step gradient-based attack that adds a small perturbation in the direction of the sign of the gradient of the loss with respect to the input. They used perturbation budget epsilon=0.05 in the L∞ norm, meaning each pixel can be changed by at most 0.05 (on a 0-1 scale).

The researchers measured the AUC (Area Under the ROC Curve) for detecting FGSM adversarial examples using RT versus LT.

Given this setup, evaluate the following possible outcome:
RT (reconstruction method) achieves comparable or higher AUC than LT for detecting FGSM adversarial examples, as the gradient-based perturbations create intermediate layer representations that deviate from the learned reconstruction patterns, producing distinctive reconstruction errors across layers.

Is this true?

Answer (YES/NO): YES